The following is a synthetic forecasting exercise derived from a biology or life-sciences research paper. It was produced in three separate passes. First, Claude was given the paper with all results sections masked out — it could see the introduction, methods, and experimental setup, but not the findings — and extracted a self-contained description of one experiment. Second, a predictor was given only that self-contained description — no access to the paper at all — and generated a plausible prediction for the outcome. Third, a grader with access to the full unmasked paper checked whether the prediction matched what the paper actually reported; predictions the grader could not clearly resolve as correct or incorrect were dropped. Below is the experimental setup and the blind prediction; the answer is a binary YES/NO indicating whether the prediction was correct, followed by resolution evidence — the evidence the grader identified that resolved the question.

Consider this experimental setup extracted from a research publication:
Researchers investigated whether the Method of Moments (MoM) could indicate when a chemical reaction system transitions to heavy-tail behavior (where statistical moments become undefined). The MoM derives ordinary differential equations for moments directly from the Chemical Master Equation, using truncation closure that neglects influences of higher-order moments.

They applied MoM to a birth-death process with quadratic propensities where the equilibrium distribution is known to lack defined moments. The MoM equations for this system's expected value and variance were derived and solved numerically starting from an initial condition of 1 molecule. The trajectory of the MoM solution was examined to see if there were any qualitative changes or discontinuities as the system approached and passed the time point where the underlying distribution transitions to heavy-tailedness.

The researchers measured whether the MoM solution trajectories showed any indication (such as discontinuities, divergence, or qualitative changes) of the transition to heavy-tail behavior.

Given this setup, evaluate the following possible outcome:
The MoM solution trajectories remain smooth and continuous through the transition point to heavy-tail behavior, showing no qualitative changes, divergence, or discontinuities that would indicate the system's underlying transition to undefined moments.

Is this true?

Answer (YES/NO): YES